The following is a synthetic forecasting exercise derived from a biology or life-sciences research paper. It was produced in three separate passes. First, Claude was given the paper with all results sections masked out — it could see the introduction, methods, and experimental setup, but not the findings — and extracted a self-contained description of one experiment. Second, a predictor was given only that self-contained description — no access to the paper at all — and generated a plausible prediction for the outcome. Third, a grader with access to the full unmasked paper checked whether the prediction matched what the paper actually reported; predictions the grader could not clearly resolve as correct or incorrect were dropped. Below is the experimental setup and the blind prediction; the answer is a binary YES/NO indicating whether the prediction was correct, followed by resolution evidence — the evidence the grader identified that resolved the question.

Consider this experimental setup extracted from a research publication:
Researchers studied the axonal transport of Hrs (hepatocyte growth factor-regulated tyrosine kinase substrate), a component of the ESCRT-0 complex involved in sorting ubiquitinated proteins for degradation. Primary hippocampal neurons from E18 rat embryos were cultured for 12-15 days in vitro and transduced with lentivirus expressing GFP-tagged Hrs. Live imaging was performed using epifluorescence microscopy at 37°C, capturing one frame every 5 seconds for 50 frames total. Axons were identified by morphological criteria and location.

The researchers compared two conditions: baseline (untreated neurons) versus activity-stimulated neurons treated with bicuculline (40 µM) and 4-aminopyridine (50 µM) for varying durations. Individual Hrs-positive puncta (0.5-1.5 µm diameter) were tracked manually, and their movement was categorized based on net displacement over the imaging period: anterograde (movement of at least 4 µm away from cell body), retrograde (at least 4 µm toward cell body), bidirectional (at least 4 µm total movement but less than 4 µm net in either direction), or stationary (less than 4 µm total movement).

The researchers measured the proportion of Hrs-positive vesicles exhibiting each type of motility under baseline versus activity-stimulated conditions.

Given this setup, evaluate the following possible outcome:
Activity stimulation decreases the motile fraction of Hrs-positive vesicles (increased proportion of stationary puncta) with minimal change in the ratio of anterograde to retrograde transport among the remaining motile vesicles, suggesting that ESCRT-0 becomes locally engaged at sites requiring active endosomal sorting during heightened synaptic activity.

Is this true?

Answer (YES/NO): NO